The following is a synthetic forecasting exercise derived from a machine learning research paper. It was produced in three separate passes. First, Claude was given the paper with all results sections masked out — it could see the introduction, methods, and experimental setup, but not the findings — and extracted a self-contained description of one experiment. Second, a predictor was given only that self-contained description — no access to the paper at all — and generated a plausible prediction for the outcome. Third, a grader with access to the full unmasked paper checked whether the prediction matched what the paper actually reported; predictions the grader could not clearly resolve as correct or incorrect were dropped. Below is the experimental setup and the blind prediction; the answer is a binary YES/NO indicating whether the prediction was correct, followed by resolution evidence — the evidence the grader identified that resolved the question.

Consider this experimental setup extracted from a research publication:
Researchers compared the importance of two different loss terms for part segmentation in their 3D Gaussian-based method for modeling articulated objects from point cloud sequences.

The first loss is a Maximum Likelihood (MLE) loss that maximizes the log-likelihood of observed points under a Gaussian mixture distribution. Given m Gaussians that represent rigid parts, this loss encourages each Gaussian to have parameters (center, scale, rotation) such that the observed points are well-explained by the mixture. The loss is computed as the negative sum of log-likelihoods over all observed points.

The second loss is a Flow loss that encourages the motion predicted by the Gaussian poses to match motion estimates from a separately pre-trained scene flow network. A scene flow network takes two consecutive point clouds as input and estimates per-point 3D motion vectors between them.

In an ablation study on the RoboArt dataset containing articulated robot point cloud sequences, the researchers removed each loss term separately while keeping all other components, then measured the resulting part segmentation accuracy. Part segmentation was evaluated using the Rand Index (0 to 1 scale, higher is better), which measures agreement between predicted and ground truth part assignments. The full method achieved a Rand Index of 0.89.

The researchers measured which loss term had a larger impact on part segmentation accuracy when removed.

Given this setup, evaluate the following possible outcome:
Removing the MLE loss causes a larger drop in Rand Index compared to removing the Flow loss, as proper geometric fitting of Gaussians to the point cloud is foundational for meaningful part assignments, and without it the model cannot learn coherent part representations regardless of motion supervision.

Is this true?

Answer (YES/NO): YES